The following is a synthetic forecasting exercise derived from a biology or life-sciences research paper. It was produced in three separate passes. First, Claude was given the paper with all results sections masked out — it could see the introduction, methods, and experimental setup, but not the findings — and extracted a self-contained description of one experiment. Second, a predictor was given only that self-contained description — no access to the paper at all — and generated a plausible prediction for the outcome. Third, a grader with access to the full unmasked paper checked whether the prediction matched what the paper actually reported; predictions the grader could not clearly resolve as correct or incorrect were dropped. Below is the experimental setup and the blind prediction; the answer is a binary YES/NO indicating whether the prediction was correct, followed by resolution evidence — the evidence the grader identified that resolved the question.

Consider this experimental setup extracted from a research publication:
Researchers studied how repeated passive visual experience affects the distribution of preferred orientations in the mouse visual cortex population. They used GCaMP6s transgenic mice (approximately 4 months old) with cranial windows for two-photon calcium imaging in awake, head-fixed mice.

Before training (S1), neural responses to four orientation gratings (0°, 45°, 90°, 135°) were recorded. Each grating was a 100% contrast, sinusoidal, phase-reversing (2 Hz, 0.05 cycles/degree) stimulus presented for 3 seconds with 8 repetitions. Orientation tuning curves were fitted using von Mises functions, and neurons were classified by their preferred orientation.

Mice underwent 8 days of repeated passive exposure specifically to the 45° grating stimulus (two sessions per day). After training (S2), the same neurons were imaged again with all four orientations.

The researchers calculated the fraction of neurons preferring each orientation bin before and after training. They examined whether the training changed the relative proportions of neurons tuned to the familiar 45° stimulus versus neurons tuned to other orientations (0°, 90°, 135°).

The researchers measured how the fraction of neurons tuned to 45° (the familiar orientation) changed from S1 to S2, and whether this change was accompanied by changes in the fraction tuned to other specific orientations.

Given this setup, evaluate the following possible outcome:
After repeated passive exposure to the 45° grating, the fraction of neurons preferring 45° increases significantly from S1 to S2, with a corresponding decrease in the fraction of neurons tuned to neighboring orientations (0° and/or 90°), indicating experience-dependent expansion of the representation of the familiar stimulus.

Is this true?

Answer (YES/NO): NO